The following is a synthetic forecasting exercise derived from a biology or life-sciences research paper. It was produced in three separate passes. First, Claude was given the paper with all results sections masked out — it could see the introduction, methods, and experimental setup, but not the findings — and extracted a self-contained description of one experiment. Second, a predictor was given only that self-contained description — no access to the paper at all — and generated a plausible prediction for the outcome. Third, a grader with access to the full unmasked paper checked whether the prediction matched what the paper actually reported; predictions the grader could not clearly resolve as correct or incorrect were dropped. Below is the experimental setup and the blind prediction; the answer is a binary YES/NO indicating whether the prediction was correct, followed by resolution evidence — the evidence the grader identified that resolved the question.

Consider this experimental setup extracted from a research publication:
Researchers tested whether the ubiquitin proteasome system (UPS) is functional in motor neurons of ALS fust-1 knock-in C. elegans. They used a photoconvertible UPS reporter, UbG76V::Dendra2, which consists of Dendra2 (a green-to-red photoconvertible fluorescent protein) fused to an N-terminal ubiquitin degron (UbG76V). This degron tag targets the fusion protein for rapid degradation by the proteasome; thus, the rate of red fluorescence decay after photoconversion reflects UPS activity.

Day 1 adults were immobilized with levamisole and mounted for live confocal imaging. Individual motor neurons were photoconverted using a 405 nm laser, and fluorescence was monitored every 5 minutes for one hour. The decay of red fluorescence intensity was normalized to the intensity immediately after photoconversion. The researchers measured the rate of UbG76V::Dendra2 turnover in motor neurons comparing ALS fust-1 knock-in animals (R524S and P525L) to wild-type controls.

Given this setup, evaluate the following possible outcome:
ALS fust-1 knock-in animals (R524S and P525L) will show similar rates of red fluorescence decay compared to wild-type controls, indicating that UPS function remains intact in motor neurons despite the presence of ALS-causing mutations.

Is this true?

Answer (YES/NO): YES